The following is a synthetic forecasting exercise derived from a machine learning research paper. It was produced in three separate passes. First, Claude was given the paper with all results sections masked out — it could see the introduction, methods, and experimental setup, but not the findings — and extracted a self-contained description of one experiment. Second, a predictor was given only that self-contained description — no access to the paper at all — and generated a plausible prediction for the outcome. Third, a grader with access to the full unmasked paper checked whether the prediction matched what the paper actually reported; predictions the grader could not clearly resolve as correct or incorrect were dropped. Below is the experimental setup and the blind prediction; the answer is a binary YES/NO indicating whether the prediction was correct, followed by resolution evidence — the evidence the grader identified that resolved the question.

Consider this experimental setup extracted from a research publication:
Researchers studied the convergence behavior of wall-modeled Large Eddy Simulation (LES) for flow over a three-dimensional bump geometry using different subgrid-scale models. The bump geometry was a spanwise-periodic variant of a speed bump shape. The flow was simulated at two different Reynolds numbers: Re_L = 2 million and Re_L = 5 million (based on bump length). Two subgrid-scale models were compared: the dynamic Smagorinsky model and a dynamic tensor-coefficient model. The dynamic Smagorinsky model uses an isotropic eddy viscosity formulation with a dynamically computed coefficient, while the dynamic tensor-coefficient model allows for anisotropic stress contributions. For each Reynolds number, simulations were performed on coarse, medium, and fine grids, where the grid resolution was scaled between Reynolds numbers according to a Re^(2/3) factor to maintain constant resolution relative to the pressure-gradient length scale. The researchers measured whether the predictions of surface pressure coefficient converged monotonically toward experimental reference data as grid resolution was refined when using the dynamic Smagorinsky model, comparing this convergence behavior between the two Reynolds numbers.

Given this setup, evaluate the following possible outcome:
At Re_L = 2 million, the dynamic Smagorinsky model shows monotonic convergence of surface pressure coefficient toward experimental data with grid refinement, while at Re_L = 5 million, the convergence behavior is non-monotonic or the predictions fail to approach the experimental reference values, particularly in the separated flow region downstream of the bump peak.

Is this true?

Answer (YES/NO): NO